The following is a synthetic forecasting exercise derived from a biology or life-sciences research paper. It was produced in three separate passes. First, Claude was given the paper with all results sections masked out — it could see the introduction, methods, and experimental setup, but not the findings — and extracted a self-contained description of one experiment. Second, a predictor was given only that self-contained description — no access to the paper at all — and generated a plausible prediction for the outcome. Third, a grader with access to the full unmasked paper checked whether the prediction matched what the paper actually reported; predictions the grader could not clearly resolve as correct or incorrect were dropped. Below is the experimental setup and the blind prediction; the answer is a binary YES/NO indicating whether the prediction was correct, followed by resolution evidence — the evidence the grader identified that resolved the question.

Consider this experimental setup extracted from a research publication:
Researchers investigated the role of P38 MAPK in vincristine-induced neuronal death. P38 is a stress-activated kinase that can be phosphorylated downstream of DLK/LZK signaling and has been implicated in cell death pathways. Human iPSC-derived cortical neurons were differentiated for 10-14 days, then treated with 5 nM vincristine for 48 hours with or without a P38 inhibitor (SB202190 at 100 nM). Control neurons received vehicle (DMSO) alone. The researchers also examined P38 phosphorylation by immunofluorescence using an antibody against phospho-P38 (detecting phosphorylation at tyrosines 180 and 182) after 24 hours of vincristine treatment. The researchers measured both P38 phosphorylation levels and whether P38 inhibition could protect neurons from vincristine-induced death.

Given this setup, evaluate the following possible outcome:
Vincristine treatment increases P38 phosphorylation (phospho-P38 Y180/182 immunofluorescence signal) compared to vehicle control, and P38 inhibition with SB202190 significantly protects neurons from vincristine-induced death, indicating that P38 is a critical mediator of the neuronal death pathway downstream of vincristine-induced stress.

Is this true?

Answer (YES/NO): NO